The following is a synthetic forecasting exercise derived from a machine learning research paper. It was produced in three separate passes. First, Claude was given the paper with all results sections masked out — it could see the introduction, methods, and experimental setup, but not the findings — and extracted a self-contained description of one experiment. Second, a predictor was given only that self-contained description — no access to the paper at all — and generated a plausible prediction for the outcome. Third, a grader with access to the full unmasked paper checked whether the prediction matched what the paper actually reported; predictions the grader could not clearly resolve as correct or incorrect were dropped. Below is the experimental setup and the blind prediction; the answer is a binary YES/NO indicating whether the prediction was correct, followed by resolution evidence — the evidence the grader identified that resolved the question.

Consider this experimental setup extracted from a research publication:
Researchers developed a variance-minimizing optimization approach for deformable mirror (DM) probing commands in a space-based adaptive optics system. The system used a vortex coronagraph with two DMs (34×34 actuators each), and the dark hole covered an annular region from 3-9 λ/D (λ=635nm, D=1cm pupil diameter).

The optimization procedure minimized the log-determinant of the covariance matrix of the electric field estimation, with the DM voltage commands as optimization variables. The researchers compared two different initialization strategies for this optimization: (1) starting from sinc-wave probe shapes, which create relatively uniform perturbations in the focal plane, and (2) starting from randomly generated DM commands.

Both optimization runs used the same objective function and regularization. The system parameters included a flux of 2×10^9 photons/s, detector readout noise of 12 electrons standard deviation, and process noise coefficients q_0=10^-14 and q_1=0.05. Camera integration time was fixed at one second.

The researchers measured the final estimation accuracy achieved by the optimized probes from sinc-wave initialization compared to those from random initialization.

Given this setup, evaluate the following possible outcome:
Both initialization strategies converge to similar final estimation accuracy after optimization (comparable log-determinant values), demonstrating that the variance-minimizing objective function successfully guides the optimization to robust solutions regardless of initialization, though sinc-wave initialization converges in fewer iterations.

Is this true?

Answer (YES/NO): NO